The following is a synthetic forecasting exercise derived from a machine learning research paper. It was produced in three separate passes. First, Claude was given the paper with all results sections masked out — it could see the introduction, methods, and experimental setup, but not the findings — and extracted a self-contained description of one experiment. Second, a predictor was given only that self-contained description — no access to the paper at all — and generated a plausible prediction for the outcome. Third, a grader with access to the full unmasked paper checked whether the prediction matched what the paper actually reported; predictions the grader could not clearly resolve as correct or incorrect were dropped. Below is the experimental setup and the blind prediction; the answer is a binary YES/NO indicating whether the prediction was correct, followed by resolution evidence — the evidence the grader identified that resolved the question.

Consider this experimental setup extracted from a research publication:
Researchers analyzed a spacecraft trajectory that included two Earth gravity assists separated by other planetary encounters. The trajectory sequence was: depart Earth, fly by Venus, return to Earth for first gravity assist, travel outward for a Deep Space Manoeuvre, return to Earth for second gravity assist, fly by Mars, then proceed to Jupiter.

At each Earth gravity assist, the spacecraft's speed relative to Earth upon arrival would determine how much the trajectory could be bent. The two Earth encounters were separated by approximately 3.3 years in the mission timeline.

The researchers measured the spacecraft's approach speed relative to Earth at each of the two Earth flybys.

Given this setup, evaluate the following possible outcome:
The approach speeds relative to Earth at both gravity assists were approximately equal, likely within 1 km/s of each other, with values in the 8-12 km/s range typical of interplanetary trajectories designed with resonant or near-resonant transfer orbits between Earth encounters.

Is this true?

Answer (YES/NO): YES